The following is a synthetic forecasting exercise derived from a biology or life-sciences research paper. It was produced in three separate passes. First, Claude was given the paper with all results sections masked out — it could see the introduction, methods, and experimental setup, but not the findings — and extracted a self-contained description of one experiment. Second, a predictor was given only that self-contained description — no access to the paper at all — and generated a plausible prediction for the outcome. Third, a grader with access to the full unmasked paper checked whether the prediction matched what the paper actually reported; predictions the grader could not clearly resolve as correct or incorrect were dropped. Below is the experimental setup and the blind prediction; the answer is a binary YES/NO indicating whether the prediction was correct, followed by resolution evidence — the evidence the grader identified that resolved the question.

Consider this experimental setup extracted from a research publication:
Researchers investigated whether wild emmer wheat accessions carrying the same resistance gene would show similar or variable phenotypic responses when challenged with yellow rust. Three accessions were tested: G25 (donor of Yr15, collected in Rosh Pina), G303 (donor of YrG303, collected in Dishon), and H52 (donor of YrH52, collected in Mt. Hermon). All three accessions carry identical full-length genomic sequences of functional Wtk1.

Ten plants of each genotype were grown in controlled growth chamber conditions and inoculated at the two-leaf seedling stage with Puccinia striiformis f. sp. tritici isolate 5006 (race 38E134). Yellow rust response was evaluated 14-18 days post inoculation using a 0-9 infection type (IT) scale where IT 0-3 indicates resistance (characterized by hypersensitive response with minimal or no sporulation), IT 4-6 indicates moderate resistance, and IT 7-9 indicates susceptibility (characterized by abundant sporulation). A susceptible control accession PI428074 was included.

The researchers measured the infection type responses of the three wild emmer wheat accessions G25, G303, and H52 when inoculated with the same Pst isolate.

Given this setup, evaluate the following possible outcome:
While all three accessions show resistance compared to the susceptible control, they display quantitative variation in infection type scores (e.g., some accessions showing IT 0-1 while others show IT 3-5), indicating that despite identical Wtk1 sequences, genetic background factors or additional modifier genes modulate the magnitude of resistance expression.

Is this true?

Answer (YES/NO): YES